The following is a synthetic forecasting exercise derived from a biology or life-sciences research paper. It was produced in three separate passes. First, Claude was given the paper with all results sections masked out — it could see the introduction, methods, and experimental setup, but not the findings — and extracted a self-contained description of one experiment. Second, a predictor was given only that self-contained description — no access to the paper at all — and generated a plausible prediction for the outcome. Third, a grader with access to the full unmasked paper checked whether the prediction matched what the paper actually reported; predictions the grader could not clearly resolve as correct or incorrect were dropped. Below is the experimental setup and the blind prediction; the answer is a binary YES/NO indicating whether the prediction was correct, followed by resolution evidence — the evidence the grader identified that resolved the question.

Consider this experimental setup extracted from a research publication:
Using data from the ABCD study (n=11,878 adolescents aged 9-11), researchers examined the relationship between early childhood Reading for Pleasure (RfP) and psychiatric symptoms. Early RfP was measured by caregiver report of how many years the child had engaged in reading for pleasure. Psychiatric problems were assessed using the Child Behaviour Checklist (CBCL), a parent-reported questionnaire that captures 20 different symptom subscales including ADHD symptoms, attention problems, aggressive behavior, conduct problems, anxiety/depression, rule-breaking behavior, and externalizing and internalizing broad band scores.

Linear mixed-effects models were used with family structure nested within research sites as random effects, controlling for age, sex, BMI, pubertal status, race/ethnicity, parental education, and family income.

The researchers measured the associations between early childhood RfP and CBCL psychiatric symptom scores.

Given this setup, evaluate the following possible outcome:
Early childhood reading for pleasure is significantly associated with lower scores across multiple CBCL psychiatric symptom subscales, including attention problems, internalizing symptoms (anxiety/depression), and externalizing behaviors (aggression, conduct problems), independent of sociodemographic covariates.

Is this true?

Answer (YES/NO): NO